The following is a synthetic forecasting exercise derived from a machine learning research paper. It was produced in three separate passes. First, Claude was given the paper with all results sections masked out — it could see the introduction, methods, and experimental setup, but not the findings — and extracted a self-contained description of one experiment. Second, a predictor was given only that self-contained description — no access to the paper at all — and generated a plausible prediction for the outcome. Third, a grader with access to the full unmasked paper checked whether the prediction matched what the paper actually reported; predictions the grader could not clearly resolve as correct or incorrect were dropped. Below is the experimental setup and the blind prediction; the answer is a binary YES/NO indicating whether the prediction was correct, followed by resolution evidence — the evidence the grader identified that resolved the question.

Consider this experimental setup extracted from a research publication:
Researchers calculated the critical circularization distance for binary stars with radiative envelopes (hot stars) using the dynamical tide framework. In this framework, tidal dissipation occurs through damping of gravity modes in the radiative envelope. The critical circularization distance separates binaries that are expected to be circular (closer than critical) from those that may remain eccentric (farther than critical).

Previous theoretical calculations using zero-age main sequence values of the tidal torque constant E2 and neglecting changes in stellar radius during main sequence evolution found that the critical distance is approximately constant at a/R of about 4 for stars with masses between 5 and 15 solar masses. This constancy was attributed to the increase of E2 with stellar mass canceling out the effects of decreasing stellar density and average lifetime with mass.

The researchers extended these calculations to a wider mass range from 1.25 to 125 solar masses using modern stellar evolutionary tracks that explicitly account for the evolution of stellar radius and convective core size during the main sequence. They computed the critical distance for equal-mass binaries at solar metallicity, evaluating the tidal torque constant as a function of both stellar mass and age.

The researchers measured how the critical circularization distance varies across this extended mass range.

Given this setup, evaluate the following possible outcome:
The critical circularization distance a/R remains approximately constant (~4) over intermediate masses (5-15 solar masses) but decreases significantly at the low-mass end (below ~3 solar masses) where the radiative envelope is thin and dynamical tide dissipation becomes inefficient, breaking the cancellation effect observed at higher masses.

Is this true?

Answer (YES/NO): NO